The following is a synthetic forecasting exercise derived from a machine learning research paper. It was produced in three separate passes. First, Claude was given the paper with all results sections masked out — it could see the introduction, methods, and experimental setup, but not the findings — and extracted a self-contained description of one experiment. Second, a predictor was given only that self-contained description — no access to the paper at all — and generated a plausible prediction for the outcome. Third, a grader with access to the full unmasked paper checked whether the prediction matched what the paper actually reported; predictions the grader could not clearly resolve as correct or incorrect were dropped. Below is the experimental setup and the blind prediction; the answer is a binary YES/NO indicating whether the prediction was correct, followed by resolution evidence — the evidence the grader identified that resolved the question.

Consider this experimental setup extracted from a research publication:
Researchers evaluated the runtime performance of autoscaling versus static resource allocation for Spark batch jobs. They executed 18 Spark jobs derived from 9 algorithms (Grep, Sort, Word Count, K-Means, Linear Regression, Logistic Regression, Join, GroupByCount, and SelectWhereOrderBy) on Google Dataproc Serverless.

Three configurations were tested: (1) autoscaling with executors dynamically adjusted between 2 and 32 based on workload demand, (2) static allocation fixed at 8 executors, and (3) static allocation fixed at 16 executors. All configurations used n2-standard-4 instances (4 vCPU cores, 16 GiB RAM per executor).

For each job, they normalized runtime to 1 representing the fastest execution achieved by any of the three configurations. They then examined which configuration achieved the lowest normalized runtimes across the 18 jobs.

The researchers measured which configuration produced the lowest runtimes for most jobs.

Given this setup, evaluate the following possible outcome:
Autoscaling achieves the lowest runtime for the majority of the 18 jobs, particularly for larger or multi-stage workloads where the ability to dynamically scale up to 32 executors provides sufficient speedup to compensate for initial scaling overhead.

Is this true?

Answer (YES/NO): YES